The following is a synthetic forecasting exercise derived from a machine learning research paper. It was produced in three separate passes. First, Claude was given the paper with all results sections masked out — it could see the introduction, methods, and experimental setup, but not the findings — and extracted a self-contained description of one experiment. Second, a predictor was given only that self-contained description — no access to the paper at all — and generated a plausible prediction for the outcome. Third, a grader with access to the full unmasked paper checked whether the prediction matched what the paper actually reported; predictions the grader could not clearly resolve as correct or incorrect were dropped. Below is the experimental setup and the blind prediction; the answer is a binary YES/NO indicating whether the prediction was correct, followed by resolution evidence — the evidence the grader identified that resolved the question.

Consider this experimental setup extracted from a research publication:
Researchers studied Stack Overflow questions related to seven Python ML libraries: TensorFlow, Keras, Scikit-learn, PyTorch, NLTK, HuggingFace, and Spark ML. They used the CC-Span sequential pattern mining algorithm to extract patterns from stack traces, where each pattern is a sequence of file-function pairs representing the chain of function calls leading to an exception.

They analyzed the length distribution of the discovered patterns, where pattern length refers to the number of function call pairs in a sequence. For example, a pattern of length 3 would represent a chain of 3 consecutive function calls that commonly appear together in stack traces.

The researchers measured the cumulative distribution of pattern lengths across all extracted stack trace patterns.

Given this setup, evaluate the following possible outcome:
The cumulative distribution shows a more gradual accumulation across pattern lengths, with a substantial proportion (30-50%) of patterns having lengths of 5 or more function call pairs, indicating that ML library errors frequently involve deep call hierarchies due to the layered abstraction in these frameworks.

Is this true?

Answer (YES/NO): NO